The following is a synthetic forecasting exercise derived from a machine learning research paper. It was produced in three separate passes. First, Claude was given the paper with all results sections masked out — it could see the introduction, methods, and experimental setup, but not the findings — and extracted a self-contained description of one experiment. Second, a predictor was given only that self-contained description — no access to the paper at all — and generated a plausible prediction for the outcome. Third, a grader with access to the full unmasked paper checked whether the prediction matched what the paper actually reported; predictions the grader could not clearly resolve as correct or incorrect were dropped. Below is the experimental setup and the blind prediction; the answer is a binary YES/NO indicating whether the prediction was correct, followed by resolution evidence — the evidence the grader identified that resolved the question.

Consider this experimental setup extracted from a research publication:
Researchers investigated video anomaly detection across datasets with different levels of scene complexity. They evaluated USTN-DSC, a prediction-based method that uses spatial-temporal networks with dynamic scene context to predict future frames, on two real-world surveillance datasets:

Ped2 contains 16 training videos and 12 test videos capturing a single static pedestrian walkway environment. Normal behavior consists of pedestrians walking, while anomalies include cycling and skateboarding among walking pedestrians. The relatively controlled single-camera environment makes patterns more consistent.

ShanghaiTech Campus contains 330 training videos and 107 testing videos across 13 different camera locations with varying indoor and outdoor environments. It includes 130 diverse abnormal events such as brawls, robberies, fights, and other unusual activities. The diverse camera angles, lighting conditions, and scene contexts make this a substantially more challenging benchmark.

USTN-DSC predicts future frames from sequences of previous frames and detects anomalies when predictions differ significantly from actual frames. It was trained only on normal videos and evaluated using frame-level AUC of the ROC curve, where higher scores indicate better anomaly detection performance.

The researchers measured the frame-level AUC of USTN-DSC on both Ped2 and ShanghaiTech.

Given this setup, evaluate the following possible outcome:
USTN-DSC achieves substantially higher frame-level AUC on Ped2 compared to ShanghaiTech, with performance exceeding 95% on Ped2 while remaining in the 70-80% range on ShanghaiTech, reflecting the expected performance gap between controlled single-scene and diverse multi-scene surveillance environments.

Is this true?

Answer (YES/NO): YES